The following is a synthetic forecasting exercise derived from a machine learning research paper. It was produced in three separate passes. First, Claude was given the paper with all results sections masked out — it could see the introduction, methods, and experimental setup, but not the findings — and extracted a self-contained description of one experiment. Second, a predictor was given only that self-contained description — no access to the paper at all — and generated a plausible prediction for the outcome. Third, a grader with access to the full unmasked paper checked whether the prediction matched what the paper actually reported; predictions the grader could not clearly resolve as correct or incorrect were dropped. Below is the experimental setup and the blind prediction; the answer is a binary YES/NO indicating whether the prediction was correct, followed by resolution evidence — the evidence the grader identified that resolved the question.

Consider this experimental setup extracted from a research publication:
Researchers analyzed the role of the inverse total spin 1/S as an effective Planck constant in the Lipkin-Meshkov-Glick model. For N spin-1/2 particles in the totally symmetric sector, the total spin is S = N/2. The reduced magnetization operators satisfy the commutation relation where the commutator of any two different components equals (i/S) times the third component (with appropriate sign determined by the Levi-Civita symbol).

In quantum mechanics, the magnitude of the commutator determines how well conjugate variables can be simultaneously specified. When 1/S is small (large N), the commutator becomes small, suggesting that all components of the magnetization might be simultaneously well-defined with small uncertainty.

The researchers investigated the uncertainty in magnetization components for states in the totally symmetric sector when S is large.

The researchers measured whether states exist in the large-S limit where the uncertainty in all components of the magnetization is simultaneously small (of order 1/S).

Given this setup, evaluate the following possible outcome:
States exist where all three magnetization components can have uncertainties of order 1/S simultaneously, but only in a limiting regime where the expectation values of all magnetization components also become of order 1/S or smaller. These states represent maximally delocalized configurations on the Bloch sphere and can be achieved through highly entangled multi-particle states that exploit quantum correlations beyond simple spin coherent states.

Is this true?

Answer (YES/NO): NO